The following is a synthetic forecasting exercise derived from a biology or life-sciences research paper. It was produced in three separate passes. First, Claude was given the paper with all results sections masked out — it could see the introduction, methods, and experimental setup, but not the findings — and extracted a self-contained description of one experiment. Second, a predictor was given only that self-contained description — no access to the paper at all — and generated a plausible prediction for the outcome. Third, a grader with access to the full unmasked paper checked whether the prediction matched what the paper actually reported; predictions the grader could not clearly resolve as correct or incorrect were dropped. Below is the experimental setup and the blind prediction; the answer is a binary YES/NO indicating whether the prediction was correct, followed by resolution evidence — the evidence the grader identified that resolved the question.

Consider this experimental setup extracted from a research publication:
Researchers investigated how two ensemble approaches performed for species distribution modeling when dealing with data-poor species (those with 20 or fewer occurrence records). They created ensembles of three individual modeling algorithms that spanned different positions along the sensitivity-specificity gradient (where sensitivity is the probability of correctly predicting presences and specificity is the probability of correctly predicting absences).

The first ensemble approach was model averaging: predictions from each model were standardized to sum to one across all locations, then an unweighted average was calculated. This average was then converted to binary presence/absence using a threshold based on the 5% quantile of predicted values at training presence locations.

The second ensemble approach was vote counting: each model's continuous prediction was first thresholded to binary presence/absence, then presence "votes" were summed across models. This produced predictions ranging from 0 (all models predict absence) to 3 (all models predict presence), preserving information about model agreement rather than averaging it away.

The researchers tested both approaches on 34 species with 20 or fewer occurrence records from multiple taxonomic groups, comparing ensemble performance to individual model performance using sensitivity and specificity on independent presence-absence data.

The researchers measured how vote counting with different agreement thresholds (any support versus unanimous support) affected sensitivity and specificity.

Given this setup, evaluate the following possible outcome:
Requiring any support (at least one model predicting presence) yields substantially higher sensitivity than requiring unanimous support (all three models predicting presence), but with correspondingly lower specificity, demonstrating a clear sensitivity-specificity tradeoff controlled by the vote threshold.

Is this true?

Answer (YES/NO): YES